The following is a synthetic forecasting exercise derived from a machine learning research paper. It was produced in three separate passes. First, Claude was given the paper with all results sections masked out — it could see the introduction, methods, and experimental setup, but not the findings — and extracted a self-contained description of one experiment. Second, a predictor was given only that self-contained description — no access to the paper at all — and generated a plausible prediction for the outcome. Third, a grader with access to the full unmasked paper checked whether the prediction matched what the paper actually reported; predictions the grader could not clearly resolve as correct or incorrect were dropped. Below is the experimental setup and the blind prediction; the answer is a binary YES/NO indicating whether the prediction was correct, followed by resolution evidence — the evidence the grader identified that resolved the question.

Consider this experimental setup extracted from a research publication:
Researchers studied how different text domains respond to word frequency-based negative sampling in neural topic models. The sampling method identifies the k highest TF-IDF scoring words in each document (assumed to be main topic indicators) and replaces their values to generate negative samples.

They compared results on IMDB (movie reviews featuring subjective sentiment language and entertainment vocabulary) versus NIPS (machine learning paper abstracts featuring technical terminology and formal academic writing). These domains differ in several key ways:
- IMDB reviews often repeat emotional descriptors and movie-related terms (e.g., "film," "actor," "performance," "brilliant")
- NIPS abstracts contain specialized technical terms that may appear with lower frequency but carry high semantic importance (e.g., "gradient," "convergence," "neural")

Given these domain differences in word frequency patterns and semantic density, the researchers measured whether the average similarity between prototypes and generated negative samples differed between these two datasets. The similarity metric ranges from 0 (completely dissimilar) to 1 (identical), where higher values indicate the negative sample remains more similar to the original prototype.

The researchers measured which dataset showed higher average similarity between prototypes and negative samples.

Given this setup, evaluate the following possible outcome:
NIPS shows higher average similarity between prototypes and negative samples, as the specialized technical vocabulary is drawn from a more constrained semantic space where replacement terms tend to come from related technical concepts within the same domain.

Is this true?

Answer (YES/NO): YES